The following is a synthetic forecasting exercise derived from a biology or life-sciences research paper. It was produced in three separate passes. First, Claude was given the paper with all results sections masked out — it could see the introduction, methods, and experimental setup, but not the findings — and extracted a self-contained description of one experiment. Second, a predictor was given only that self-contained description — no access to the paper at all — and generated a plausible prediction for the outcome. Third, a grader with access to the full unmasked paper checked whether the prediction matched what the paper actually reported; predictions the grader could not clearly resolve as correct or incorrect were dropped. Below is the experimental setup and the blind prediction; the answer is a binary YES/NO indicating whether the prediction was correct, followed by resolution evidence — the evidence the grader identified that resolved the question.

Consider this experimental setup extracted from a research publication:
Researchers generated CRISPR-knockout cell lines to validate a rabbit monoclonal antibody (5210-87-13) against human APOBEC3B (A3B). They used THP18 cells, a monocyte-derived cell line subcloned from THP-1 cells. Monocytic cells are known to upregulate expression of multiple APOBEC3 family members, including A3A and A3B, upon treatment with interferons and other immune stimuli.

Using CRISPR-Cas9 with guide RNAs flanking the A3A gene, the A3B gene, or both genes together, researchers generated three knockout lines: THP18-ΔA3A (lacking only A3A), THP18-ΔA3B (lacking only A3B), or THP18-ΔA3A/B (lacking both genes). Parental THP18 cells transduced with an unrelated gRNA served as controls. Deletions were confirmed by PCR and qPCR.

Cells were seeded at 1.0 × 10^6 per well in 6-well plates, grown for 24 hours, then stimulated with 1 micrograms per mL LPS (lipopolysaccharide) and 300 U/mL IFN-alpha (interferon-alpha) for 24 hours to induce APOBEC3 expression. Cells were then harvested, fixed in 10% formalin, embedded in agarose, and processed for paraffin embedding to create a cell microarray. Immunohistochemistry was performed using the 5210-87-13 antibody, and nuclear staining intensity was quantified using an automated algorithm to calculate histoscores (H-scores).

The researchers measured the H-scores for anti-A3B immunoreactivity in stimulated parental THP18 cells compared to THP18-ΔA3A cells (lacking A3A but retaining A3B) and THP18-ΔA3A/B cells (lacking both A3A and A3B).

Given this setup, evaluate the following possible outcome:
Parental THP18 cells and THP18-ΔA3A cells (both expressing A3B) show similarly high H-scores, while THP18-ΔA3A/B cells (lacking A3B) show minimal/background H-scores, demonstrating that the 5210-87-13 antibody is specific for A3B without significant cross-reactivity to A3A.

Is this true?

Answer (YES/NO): NO